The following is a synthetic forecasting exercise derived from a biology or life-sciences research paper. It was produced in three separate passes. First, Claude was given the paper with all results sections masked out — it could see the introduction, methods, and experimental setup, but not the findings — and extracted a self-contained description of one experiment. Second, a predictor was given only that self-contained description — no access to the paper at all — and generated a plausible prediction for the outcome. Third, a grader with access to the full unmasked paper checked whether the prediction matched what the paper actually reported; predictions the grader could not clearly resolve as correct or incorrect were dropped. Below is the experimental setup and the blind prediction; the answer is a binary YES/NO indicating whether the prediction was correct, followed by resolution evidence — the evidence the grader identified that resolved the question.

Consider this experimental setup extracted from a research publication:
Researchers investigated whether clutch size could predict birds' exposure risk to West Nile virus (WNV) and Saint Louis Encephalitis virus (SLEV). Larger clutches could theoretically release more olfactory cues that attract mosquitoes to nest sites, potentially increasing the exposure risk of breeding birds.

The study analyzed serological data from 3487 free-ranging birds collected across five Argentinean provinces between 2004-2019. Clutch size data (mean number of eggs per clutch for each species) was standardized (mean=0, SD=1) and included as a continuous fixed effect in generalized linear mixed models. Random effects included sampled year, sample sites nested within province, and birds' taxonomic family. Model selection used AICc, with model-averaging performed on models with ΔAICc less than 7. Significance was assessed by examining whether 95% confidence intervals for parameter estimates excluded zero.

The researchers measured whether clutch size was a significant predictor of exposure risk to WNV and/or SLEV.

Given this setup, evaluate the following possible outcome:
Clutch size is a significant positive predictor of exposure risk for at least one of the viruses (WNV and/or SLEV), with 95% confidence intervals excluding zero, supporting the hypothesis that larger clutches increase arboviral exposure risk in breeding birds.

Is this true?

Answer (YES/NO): NO